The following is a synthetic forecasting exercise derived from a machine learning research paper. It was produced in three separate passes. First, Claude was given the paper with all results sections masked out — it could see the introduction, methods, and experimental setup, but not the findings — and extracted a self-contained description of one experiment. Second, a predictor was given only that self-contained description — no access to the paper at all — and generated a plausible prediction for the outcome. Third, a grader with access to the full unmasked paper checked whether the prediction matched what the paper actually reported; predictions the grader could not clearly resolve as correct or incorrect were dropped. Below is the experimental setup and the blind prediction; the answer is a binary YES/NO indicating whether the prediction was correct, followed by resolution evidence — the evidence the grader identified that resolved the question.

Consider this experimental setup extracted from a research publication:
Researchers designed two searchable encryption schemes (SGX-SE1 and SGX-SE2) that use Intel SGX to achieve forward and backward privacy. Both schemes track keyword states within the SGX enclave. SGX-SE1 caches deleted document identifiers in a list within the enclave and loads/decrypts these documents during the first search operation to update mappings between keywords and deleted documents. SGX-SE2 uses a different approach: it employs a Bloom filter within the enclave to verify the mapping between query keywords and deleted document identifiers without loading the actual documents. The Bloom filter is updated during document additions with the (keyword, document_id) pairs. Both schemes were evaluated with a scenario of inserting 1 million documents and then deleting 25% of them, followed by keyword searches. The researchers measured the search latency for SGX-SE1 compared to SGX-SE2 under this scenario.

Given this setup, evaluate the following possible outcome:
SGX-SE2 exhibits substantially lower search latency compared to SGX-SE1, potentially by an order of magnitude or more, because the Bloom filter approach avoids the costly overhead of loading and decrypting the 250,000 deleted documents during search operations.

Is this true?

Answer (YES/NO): NO